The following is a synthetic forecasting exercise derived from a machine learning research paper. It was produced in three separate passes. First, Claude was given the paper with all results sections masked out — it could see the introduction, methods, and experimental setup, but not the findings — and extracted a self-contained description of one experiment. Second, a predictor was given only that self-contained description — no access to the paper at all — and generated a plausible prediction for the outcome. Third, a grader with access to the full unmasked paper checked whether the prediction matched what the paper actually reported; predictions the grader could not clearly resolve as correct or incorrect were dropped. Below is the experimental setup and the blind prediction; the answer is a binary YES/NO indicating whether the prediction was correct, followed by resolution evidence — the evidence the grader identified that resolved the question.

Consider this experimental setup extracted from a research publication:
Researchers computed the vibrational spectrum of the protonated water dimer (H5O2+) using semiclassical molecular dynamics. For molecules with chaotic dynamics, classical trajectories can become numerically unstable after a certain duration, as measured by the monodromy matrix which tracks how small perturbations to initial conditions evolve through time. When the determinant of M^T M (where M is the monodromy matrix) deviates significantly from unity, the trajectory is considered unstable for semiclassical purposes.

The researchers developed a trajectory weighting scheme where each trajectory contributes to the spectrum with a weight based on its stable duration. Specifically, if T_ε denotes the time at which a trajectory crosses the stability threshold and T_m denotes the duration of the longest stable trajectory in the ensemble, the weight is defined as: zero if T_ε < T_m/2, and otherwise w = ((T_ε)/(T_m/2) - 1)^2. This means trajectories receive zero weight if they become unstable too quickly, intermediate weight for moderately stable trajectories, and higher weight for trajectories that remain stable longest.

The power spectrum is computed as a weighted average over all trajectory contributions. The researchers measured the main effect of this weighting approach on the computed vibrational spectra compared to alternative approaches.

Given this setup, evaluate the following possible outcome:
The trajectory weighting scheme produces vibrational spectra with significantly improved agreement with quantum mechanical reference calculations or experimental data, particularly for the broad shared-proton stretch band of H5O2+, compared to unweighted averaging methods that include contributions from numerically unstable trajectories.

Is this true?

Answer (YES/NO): NO